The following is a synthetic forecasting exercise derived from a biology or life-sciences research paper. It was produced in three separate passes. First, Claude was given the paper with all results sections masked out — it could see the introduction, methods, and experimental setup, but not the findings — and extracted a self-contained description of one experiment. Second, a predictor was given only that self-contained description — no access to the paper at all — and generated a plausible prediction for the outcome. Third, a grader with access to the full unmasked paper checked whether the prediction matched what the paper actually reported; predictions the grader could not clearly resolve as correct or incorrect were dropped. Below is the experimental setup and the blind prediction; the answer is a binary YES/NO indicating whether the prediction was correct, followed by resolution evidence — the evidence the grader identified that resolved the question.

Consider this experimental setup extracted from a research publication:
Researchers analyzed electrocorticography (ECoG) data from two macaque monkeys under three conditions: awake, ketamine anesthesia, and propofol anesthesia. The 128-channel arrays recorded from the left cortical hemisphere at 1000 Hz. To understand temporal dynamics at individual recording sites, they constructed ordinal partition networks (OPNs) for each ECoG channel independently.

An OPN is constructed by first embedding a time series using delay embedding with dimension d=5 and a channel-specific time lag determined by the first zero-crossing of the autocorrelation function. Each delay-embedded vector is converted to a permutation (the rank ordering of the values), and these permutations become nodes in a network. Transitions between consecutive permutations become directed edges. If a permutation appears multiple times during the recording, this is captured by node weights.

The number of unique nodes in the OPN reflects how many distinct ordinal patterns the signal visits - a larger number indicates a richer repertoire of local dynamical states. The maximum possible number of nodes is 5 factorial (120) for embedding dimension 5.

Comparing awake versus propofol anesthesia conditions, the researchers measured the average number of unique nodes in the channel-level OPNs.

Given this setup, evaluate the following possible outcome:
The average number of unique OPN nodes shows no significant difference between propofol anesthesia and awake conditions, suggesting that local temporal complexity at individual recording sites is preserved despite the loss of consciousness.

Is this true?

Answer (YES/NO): NO